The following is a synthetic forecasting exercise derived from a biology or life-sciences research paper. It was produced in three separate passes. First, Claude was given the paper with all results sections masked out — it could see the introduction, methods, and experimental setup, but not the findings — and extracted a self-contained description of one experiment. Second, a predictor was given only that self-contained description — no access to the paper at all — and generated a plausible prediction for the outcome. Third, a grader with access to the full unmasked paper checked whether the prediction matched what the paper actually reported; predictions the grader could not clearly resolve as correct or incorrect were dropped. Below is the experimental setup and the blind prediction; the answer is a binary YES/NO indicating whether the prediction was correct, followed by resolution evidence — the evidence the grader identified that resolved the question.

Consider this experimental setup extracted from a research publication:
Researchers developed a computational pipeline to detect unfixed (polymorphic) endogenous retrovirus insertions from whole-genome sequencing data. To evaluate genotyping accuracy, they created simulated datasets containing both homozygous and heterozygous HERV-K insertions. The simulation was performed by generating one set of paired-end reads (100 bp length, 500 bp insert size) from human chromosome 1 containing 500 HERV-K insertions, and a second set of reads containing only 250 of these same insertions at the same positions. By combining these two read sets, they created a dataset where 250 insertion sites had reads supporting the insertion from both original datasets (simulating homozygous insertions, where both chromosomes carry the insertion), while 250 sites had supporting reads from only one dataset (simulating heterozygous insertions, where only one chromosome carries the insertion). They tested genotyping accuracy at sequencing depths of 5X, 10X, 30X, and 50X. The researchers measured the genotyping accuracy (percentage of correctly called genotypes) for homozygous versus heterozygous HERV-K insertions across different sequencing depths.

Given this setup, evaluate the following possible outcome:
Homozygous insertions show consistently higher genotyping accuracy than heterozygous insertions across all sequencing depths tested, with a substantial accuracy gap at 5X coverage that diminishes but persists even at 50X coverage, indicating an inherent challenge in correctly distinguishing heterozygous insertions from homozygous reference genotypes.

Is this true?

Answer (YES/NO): NO